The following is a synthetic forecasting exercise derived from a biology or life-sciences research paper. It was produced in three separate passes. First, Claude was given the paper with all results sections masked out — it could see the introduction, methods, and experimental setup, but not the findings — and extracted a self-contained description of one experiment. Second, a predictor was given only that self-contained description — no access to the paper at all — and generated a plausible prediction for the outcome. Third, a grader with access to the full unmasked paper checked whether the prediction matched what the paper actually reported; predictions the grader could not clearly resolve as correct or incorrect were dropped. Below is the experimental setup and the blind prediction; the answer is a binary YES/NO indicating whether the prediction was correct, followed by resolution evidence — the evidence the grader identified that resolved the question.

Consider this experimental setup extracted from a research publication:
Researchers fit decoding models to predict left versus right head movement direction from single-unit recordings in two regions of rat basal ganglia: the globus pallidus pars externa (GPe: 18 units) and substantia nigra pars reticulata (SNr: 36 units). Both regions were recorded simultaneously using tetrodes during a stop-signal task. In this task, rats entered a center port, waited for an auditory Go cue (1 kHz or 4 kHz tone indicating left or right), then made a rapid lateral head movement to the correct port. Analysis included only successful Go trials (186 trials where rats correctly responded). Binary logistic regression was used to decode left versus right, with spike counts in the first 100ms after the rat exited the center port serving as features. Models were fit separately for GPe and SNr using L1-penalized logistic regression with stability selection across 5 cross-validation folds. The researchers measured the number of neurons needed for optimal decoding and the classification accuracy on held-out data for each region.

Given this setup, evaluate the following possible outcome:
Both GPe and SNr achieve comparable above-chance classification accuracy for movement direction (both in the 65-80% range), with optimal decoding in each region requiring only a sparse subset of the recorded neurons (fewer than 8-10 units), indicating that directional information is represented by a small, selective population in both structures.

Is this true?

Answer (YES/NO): NO